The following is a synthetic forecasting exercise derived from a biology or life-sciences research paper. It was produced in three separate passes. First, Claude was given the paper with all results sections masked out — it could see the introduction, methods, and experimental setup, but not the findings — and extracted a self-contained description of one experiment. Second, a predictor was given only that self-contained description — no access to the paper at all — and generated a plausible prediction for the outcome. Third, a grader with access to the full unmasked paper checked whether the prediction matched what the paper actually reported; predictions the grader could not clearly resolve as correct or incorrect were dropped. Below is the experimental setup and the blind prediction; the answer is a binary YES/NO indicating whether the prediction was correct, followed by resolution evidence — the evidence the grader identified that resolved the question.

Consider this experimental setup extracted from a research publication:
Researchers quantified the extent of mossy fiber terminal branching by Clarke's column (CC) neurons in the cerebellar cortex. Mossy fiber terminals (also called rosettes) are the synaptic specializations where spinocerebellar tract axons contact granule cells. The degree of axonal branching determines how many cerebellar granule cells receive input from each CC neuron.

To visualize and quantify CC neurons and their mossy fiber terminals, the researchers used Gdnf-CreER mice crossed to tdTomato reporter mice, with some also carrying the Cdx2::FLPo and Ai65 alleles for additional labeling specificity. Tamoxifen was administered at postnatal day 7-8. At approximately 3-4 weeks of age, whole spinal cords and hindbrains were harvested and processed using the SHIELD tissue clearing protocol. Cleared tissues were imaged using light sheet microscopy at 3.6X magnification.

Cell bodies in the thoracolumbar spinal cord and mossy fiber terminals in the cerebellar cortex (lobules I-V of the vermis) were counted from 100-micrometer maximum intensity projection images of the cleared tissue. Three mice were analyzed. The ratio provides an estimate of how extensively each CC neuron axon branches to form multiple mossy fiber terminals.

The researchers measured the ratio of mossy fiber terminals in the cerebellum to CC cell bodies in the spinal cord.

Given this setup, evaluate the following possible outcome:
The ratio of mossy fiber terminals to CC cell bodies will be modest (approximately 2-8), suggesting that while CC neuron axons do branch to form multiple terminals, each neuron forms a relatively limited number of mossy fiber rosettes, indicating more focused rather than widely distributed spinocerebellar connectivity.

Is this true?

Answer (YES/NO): NO